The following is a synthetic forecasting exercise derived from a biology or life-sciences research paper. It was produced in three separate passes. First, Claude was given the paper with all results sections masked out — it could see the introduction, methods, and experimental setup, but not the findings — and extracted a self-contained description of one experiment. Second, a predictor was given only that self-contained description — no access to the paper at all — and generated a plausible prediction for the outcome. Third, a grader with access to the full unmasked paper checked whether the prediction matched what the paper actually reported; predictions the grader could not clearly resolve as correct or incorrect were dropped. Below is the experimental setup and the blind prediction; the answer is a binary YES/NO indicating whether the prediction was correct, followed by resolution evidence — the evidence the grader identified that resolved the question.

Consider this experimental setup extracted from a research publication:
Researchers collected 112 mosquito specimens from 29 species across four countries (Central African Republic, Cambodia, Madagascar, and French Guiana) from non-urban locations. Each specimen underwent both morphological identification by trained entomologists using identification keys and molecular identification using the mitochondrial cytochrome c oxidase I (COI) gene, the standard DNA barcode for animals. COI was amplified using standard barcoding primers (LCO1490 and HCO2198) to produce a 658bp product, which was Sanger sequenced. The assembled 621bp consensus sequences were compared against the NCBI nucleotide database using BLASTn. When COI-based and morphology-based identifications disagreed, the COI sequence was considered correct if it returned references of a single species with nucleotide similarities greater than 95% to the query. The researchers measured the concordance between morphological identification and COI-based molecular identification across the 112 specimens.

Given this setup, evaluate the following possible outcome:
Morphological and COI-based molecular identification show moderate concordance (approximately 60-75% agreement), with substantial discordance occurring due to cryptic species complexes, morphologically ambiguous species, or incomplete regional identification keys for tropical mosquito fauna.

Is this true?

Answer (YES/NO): YES